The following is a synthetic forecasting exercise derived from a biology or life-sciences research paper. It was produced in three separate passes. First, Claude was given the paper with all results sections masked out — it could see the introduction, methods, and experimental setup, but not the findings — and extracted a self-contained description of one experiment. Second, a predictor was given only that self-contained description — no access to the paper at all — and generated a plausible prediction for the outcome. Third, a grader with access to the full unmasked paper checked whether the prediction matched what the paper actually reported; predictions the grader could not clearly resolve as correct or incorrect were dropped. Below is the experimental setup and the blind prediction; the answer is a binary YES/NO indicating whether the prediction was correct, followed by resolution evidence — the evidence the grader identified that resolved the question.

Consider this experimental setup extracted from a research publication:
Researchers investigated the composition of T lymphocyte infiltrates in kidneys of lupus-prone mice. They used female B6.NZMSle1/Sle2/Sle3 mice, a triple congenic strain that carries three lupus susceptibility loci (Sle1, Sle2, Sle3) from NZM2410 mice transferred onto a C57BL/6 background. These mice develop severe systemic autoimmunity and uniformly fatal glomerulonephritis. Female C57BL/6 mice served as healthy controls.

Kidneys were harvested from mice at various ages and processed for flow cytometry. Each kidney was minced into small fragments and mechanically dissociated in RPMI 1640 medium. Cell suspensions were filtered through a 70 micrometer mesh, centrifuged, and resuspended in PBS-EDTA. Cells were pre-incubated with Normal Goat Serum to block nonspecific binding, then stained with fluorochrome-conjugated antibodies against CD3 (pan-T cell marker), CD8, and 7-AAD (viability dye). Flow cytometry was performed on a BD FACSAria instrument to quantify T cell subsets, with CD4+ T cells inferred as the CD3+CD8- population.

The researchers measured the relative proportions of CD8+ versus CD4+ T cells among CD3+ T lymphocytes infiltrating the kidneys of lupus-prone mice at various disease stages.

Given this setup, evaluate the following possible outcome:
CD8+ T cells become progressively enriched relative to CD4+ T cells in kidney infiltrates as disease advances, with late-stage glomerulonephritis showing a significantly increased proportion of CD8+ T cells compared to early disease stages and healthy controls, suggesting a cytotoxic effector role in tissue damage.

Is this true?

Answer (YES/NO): NO